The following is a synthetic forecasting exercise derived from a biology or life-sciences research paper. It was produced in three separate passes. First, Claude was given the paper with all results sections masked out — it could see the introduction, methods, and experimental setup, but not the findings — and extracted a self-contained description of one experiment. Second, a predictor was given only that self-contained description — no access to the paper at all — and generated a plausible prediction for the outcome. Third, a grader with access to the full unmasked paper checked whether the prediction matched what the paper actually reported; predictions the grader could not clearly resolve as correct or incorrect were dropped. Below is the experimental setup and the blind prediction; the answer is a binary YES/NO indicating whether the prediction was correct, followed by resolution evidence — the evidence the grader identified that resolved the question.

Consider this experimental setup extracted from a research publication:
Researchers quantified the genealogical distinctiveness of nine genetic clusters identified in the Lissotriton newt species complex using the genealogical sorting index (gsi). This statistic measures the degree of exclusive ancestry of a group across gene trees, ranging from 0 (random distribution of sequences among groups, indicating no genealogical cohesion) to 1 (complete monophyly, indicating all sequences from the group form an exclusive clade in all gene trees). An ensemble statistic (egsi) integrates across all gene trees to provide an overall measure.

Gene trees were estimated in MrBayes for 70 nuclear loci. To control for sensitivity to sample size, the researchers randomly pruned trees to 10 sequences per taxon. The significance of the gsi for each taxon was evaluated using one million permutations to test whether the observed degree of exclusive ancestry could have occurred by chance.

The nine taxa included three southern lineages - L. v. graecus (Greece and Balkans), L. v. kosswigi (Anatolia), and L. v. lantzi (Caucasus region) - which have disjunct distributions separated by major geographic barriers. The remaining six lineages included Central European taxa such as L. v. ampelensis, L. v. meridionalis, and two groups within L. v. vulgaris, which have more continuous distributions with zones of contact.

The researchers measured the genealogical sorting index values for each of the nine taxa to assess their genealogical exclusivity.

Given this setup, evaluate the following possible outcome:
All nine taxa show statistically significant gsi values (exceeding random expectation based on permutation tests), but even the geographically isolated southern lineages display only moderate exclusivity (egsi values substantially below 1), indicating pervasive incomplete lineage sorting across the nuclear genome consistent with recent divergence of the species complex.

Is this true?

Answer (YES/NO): NO